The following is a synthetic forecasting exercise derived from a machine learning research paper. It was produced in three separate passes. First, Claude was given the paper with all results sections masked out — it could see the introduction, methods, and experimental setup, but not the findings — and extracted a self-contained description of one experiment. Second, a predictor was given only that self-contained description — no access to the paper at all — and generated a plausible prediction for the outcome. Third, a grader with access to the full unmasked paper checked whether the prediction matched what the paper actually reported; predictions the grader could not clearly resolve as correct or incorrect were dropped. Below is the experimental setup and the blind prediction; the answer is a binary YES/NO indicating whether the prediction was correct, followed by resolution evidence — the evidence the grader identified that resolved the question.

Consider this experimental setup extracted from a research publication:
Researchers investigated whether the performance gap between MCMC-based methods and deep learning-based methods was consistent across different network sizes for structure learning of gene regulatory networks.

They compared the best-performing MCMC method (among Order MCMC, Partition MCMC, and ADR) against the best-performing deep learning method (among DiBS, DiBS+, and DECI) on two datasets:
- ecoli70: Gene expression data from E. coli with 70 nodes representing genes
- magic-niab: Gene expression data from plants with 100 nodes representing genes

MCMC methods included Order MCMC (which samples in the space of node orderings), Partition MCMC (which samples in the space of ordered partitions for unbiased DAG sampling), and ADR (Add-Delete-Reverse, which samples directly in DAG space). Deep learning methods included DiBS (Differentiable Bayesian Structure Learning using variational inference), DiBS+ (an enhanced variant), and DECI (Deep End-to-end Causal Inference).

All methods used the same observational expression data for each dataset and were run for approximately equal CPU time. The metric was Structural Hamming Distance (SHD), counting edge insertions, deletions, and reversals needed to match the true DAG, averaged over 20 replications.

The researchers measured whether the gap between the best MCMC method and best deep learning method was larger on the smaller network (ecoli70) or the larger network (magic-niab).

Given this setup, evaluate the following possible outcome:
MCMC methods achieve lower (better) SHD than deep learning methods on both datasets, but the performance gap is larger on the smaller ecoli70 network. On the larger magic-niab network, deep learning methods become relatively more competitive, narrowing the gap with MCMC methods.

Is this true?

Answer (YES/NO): YES